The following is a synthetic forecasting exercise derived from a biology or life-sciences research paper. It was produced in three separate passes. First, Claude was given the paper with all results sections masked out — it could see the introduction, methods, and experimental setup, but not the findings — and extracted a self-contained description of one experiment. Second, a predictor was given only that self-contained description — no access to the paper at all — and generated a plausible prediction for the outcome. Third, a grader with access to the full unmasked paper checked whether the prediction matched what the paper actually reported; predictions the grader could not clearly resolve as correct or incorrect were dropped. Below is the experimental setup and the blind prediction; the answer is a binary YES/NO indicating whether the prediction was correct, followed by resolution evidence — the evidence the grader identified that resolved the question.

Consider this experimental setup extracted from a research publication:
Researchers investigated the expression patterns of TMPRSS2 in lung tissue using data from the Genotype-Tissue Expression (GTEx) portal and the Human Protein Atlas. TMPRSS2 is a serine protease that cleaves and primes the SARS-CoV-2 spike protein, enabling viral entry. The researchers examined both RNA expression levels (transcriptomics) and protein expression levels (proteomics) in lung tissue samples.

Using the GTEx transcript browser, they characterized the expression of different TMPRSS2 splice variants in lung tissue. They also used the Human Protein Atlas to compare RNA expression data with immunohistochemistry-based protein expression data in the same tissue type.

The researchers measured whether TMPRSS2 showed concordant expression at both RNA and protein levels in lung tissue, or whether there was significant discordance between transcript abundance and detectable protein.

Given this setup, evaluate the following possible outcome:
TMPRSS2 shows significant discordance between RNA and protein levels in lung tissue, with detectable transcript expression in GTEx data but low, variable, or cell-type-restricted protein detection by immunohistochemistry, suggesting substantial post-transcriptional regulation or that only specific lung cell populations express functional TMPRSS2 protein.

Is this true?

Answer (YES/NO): NO